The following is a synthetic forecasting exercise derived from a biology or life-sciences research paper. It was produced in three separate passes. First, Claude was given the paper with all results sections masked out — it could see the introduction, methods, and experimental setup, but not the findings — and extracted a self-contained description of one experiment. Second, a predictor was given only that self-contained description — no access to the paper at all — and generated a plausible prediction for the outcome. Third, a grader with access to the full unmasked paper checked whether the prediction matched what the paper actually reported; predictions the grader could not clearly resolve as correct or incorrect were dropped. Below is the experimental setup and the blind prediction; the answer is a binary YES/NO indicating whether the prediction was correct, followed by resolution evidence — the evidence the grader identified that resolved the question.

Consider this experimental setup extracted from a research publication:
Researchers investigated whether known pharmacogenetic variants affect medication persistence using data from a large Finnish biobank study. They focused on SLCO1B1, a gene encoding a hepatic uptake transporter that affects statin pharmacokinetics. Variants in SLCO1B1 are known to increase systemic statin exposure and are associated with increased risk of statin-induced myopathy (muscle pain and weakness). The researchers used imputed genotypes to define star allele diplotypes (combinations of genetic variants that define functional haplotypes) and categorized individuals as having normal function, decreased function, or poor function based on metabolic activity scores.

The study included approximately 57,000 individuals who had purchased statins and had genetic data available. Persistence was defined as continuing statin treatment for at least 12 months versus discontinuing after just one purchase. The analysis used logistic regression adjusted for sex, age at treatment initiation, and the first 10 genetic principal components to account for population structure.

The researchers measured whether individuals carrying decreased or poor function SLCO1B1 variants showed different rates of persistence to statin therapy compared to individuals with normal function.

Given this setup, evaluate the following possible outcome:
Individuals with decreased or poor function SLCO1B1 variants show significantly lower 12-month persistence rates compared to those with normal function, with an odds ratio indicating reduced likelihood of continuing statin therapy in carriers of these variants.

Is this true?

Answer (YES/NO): NO